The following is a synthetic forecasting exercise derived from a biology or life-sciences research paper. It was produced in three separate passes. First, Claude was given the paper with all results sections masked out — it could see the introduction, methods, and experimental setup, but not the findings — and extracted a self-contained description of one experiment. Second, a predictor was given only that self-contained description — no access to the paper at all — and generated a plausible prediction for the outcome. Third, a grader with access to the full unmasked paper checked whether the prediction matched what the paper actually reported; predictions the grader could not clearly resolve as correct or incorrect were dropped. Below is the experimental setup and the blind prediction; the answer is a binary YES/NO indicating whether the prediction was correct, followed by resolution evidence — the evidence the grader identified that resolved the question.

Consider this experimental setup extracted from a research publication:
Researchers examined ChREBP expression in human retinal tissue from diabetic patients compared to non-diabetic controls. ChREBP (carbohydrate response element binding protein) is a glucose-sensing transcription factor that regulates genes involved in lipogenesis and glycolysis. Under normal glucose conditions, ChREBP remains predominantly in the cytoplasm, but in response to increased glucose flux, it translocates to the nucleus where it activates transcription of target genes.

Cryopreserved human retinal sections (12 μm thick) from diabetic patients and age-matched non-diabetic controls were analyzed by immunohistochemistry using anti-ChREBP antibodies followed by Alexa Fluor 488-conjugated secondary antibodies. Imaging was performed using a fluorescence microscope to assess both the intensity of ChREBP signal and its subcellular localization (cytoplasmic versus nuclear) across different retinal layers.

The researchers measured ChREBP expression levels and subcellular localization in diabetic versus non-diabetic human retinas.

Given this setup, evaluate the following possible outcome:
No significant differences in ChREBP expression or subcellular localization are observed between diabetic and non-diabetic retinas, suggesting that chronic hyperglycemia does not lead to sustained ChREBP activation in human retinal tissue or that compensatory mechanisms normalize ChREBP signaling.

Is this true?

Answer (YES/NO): NO